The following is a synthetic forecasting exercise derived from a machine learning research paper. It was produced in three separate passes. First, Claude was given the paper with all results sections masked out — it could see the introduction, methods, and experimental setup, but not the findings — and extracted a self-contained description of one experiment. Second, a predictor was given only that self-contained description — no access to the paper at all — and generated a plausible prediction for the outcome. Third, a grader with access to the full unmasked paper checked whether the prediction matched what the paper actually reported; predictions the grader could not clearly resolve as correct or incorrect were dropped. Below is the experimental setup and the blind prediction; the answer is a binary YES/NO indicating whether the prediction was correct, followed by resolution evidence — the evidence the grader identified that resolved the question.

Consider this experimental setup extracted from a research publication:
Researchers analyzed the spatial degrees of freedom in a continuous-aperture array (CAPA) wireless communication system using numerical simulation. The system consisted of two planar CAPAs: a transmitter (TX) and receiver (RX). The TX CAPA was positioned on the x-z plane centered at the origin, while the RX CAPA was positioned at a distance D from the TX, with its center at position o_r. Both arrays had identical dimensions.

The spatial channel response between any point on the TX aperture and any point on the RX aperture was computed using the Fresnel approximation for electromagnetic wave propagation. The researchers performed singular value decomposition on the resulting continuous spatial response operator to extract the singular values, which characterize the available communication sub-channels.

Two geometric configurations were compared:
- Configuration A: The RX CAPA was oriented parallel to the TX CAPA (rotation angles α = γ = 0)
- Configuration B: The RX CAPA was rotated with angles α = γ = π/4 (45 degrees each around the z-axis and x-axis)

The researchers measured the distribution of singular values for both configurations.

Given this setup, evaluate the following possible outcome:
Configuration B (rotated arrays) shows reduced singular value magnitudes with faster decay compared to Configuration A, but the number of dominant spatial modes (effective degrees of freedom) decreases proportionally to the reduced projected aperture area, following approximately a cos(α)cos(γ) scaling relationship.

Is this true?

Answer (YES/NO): NO